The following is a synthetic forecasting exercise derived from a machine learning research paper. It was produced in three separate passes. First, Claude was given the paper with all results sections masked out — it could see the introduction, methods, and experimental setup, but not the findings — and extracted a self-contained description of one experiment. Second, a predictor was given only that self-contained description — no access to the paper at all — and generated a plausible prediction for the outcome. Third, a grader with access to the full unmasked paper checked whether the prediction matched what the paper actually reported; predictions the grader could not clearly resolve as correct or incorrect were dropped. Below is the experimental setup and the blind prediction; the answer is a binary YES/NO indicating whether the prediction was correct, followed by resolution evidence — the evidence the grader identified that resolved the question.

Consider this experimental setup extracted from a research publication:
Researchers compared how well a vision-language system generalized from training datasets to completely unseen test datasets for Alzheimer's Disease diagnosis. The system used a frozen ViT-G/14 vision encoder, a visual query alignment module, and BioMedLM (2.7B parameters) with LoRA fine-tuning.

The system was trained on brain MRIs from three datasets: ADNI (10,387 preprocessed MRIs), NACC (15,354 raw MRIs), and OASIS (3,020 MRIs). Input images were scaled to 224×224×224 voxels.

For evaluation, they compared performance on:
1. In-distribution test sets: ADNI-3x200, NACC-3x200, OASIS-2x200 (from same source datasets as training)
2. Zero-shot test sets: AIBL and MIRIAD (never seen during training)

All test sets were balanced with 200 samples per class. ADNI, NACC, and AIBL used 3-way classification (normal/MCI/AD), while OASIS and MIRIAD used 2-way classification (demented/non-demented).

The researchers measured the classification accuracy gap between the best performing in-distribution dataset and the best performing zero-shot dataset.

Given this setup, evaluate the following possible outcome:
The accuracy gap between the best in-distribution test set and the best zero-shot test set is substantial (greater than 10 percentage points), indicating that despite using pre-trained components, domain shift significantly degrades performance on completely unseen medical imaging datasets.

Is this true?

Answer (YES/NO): NO